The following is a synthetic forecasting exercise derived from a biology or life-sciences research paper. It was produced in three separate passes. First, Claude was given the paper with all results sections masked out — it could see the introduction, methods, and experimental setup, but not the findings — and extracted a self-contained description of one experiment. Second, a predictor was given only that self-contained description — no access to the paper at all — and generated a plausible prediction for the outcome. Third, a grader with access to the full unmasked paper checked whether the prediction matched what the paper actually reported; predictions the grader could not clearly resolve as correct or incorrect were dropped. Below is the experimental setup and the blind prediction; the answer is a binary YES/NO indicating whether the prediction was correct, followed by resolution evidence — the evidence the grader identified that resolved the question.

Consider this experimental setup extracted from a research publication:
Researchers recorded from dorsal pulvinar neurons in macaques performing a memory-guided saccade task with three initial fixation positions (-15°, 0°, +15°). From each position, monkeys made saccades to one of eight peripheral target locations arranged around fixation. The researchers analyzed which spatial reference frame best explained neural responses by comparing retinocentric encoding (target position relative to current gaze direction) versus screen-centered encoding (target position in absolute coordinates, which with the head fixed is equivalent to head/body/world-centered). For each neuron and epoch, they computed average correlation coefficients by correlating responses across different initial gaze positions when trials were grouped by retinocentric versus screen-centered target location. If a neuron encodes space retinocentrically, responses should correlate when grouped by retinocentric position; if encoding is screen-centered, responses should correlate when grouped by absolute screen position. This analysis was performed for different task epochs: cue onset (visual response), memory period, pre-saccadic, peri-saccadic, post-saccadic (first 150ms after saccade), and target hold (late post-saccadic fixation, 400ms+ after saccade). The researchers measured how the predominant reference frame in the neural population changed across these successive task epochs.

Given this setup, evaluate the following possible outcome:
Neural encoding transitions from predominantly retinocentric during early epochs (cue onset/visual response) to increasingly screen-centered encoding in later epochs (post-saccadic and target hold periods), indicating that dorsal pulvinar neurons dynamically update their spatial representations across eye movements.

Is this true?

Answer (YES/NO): YES